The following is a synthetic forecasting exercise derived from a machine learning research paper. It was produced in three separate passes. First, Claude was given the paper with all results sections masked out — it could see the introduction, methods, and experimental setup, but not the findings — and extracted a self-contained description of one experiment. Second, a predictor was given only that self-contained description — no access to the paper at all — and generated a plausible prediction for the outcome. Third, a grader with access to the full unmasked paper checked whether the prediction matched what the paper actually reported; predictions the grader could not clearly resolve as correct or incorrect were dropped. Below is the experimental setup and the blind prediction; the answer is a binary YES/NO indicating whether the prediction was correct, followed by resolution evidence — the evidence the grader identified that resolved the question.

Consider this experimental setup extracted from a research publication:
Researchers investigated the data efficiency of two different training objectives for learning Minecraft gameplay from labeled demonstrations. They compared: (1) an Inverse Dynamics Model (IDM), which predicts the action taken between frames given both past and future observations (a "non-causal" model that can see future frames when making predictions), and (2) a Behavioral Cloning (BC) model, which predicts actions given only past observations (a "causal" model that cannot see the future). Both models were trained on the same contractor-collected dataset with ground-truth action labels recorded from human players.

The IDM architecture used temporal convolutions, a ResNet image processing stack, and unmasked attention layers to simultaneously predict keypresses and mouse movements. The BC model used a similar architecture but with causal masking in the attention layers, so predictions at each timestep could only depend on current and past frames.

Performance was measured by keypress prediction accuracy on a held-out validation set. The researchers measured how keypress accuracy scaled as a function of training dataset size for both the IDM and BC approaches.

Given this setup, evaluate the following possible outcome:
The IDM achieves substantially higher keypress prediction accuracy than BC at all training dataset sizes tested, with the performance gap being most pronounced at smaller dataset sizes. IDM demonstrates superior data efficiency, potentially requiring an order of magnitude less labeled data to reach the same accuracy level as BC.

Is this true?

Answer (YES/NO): YES